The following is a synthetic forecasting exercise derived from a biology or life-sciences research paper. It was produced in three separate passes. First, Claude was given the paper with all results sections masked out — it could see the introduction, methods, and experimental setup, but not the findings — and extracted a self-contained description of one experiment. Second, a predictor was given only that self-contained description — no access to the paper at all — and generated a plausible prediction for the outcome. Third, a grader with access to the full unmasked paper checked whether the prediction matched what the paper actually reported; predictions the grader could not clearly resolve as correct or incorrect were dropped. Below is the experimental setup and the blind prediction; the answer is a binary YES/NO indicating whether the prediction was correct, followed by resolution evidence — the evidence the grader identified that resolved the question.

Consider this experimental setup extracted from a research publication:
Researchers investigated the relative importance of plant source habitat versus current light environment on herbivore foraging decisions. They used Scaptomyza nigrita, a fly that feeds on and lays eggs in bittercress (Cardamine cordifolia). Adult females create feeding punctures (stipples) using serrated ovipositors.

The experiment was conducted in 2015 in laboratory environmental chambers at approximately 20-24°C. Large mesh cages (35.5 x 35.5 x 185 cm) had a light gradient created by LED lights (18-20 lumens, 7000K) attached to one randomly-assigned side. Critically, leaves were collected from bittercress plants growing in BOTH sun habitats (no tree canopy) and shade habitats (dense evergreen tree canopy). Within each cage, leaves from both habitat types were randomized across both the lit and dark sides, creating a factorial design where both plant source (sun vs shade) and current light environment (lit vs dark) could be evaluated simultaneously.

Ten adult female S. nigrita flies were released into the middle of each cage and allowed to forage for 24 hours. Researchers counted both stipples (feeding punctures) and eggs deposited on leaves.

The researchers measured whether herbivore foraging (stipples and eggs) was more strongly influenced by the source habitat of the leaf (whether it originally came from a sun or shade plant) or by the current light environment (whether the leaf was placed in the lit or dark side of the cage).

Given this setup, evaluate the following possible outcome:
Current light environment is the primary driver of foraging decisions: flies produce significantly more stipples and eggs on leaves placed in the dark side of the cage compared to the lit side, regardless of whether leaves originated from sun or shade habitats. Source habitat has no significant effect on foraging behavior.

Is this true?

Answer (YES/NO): NO